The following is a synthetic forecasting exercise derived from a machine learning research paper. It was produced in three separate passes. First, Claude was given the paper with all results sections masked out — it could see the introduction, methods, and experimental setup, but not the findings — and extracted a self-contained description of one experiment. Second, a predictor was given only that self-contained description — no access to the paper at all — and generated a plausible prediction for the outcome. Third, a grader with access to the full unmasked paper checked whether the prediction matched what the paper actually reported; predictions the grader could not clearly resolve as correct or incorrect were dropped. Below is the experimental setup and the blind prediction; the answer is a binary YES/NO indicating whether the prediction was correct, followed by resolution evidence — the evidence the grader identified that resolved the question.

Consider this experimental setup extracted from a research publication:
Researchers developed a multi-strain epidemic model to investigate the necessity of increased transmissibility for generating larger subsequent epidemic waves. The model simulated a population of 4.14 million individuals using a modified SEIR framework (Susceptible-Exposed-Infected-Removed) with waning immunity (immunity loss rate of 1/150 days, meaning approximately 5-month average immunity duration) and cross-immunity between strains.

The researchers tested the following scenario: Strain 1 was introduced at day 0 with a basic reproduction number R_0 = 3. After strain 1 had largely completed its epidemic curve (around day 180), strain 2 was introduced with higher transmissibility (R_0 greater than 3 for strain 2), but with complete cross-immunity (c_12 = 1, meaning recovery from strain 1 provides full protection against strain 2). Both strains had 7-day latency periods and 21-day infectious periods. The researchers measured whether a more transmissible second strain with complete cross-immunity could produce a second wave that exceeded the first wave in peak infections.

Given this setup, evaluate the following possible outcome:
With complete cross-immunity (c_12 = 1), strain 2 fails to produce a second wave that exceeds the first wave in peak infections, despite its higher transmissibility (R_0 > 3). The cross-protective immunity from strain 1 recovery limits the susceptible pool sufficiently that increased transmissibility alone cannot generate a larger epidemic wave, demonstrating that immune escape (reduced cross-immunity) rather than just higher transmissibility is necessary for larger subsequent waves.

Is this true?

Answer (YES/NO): YES